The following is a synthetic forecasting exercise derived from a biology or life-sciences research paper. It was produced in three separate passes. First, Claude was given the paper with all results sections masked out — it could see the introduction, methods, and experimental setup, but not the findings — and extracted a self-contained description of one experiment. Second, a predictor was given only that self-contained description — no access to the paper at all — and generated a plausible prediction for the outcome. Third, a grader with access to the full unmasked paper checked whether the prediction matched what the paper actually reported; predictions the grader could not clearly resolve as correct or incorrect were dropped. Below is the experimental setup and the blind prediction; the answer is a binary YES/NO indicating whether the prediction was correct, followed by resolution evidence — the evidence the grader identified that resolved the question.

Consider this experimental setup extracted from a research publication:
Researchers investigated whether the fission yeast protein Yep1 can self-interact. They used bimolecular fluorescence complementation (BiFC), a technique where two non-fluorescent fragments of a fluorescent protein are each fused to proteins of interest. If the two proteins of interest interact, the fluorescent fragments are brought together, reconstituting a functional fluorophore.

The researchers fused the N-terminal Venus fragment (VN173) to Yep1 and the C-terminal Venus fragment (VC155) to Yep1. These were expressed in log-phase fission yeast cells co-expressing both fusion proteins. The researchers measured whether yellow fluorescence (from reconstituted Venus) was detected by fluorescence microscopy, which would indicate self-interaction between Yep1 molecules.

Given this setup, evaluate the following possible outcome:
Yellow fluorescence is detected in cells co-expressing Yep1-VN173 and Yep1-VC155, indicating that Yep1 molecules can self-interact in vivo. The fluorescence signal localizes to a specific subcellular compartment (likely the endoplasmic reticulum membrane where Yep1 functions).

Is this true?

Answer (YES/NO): YES